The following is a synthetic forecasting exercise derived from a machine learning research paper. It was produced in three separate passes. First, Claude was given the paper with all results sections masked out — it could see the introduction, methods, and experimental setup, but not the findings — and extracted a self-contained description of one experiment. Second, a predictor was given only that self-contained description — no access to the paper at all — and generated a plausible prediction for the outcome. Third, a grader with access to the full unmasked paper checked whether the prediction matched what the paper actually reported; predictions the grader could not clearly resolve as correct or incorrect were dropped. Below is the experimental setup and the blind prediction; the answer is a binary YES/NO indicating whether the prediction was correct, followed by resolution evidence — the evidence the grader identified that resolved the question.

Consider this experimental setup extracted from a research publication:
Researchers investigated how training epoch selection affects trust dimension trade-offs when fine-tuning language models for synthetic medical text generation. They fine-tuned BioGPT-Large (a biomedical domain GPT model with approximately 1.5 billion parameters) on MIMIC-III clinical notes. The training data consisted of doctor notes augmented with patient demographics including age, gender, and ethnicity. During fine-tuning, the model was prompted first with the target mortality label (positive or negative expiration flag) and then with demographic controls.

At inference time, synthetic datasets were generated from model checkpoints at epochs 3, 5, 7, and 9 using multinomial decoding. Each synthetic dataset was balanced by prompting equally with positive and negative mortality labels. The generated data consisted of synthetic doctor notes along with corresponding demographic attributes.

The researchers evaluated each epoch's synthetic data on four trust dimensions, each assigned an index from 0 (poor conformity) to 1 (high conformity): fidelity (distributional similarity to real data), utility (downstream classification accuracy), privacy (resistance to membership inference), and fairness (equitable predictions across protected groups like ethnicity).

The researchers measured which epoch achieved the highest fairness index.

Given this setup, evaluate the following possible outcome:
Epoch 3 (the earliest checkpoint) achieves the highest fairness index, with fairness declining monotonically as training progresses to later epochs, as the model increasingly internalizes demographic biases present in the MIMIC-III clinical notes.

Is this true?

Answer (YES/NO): NO